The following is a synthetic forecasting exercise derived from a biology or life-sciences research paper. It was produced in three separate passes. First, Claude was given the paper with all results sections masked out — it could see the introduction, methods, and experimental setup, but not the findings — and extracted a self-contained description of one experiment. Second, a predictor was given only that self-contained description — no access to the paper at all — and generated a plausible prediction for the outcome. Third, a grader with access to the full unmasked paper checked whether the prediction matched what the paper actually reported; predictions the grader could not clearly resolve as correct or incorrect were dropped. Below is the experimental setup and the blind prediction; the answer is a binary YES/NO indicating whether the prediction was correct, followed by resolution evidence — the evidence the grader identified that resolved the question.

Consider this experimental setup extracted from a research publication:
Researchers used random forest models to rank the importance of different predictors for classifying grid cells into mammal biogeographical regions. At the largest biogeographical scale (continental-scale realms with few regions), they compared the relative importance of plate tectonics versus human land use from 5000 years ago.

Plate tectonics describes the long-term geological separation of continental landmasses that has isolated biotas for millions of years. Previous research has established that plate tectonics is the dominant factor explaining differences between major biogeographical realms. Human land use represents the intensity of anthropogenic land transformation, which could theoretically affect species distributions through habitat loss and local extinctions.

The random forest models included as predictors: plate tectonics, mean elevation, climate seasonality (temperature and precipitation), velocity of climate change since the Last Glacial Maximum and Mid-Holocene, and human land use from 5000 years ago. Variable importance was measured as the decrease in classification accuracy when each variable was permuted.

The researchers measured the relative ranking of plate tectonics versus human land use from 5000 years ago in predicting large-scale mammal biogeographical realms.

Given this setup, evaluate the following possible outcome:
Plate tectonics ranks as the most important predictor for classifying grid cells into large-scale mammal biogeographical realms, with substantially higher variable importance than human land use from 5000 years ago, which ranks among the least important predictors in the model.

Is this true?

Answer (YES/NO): NO